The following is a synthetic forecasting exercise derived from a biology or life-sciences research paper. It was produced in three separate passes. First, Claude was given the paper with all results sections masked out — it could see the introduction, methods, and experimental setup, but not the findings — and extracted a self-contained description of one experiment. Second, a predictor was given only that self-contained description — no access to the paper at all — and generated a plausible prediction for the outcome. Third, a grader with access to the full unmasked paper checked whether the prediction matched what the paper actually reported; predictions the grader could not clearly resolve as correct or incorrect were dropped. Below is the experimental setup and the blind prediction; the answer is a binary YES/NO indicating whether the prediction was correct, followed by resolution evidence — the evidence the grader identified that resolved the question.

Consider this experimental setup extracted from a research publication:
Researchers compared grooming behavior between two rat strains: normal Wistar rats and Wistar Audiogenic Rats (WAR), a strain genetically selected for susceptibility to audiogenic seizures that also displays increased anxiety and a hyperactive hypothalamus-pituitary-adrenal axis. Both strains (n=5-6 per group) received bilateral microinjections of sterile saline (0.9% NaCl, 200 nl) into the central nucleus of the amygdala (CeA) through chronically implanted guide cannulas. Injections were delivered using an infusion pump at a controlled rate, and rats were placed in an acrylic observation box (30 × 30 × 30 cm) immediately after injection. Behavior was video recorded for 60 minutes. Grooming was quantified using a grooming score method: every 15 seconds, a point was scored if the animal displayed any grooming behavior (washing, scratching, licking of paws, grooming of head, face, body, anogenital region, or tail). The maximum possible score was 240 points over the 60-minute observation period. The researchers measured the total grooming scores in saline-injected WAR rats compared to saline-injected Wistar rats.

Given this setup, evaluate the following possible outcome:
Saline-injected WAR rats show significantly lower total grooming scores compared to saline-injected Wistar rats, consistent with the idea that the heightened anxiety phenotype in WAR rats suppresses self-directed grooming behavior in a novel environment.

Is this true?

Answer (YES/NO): NO